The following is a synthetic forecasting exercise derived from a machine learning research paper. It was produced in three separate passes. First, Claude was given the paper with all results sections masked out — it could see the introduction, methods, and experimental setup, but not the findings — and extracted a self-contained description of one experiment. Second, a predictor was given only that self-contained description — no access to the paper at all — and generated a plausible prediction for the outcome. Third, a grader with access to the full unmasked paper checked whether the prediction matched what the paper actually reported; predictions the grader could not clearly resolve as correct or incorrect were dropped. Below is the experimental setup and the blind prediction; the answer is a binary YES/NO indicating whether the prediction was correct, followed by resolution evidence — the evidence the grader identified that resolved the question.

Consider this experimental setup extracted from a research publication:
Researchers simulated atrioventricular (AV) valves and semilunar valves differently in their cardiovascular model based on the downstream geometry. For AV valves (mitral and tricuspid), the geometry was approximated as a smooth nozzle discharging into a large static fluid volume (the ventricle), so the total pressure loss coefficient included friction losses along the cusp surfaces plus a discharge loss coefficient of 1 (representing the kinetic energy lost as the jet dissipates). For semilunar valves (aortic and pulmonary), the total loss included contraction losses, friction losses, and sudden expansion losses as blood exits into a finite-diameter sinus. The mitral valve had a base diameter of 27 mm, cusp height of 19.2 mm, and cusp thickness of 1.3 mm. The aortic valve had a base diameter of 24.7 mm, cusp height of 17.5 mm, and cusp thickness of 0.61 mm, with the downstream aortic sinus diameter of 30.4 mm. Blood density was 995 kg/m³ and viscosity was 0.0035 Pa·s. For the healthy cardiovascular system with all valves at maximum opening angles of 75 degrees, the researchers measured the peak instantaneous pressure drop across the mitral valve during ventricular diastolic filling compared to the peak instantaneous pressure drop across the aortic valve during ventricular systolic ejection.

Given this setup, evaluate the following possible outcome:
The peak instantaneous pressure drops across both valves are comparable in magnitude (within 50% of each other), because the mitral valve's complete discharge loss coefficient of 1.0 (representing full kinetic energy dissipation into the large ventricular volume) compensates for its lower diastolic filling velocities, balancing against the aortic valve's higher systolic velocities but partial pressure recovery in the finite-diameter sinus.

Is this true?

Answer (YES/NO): YES